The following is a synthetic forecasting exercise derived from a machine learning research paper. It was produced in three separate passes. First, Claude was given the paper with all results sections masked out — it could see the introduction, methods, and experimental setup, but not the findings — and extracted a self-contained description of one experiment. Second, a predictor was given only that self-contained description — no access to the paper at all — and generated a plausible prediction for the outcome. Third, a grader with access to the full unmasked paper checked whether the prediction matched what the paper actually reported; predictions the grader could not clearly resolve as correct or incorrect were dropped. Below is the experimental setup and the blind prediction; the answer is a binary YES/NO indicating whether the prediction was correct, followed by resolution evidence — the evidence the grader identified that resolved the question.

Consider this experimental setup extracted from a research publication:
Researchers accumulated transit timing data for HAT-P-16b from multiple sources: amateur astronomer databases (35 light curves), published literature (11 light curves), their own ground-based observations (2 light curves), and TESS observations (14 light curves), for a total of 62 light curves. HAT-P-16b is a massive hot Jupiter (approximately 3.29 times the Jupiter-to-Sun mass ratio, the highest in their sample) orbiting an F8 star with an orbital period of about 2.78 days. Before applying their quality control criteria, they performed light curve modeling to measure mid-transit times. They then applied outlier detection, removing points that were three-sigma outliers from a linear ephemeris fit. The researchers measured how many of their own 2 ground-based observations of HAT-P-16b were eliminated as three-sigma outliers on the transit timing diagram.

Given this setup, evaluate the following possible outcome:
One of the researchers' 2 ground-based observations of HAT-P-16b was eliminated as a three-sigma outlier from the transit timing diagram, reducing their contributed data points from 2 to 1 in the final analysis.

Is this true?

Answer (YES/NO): YES